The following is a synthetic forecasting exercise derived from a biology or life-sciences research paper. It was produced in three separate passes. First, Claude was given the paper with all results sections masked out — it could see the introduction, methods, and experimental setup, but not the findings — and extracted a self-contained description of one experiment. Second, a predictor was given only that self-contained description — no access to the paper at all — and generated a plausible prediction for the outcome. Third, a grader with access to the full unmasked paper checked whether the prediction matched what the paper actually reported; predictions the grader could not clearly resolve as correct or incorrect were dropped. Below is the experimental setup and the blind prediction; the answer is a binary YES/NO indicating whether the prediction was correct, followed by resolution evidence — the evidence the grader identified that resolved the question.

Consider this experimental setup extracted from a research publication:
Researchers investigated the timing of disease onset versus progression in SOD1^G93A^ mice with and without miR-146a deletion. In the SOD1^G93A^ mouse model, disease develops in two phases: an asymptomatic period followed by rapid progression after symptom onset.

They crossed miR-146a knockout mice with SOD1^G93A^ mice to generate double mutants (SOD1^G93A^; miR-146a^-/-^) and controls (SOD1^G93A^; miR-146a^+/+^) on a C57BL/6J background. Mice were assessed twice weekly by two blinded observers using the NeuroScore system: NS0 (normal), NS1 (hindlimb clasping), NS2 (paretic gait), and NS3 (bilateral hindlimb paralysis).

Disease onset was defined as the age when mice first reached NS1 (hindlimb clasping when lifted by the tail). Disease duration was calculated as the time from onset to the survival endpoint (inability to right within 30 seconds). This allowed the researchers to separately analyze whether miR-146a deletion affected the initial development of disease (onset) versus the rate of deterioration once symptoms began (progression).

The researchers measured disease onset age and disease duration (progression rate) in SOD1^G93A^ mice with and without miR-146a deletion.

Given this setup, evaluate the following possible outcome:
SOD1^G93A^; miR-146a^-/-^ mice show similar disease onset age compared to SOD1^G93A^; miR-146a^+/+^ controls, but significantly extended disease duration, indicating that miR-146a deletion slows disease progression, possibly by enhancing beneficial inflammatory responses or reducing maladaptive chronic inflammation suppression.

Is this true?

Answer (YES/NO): YES